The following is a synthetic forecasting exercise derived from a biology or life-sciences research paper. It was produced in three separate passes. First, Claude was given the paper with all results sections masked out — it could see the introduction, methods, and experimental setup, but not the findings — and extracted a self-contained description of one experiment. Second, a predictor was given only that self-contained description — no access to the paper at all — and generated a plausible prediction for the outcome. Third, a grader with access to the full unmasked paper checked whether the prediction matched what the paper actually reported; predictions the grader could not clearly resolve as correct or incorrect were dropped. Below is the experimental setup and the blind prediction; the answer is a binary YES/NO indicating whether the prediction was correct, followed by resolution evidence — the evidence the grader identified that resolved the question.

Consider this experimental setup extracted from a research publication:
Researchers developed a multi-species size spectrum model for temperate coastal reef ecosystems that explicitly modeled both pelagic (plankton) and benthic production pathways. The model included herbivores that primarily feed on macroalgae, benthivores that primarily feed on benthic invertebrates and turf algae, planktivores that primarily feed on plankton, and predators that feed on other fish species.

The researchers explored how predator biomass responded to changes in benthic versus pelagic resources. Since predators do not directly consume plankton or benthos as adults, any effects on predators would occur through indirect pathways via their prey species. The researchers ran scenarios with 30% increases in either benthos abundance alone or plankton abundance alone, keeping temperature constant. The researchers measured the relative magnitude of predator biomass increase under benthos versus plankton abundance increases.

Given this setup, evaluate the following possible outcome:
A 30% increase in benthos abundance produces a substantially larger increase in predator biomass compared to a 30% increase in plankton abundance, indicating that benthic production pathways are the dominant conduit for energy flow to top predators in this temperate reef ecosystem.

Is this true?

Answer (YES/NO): NO